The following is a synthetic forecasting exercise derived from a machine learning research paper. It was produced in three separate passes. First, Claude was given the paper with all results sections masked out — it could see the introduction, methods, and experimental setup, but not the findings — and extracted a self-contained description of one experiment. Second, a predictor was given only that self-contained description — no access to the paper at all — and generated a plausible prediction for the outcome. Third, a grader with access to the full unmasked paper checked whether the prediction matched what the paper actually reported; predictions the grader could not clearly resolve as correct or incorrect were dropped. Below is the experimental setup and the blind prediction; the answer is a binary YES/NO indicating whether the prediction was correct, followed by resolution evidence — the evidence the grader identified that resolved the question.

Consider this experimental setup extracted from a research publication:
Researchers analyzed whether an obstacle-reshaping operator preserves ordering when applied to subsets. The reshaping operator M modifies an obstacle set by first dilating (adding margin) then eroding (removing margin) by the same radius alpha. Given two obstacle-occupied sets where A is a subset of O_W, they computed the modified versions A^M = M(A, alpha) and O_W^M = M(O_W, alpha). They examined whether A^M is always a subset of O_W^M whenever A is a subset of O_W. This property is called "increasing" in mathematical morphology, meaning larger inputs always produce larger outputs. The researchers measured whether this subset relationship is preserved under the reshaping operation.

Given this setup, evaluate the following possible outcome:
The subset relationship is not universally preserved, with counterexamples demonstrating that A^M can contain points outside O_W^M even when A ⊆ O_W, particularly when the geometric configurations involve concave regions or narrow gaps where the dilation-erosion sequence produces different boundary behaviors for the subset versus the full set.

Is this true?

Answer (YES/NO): NO